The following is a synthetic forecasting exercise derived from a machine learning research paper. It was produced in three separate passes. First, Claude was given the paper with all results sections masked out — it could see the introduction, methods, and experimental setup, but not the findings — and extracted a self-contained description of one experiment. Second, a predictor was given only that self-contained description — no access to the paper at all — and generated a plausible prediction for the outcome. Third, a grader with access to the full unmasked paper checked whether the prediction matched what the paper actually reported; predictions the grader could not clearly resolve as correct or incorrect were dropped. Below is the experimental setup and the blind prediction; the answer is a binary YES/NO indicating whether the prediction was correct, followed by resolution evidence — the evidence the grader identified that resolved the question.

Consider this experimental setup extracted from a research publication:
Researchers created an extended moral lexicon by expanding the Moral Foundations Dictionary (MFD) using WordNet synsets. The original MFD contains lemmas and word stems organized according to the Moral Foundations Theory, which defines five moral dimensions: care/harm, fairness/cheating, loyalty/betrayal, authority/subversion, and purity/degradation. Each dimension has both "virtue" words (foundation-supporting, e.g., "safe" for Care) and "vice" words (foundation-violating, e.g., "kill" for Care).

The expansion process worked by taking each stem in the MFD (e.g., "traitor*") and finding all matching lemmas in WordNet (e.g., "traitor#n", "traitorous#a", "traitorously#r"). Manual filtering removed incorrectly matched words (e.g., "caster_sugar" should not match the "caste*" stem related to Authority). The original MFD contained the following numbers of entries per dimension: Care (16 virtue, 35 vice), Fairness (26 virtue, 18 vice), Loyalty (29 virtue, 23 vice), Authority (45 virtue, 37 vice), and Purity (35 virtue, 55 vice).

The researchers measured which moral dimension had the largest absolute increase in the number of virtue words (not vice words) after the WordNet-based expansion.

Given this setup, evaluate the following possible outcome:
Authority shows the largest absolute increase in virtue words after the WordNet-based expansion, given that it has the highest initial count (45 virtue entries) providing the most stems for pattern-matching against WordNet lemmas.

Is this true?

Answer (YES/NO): YES